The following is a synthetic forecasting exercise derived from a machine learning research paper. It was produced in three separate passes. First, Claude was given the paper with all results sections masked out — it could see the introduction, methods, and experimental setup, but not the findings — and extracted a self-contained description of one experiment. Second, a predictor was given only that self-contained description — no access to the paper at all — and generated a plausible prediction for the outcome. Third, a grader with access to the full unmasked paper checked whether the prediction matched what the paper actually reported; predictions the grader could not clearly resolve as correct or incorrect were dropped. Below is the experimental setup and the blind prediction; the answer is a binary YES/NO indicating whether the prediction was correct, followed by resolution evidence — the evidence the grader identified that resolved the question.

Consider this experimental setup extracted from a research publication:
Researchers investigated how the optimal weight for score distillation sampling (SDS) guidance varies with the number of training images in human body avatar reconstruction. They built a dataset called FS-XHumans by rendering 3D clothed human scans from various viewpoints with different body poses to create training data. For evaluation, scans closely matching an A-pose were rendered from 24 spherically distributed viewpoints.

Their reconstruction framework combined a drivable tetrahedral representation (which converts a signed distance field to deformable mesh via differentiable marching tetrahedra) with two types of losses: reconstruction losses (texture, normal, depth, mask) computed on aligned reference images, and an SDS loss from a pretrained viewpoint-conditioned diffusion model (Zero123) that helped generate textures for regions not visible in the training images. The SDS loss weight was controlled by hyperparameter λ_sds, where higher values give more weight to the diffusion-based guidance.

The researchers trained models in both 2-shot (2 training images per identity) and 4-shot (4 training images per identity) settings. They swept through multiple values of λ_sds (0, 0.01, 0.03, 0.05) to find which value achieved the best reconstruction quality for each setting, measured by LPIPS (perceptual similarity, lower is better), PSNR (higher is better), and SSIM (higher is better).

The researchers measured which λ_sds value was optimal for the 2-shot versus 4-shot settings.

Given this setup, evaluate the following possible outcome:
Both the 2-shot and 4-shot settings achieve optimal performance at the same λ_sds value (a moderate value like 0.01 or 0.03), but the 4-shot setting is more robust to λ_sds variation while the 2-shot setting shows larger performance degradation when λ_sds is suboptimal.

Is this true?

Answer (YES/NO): NO